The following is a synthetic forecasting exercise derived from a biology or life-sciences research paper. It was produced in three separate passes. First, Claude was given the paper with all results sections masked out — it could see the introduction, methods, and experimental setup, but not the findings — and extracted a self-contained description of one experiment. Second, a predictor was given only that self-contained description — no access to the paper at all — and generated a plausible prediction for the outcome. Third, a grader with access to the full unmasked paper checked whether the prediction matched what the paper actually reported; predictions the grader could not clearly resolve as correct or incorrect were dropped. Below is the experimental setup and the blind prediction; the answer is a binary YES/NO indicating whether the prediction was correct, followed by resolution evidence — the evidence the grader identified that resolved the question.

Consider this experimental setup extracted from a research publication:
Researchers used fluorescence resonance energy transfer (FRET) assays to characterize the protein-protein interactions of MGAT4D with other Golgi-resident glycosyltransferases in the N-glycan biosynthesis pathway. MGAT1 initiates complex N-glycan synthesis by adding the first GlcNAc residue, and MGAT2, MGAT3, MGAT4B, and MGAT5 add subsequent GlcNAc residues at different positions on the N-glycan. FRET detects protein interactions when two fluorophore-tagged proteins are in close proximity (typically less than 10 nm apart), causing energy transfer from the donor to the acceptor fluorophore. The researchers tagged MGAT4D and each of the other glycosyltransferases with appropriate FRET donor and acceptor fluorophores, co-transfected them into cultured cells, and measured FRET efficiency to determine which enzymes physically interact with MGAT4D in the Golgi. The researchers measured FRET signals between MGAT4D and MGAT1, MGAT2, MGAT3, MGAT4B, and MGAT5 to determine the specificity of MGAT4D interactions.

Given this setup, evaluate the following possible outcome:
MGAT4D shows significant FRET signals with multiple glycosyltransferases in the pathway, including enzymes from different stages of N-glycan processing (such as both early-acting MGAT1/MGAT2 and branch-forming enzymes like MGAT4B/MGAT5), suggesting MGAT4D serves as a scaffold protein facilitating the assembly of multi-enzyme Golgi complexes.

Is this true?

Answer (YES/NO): NO